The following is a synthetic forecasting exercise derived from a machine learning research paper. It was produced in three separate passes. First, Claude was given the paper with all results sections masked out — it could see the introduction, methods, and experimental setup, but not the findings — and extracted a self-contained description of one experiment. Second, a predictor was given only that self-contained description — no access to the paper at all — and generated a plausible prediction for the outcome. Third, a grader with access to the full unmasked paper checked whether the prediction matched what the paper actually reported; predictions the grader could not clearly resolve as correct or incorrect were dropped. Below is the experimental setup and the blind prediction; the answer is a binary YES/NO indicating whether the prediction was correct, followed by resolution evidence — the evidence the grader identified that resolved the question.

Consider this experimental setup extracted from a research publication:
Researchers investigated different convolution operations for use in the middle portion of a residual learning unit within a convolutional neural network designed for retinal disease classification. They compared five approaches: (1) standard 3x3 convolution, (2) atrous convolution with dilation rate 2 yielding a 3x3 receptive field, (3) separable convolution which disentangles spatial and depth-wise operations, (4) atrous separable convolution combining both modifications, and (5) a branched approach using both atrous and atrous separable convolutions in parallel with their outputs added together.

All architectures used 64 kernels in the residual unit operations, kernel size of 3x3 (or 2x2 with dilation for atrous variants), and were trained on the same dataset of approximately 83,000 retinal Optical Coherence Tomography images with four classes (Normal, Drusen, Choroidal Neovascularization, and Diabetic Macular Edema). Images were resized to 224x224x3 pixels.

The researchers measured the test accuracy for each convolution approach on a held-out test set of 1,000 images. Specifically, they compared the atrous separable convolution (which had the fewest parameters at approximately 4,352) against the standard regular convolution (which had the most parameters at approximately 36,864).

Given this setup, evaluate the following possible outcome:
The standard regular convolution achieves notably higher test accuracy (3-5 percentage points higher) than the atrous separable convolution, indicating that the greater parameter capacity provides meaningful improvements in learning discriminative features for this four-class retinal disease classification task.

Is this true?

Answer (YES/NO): NO